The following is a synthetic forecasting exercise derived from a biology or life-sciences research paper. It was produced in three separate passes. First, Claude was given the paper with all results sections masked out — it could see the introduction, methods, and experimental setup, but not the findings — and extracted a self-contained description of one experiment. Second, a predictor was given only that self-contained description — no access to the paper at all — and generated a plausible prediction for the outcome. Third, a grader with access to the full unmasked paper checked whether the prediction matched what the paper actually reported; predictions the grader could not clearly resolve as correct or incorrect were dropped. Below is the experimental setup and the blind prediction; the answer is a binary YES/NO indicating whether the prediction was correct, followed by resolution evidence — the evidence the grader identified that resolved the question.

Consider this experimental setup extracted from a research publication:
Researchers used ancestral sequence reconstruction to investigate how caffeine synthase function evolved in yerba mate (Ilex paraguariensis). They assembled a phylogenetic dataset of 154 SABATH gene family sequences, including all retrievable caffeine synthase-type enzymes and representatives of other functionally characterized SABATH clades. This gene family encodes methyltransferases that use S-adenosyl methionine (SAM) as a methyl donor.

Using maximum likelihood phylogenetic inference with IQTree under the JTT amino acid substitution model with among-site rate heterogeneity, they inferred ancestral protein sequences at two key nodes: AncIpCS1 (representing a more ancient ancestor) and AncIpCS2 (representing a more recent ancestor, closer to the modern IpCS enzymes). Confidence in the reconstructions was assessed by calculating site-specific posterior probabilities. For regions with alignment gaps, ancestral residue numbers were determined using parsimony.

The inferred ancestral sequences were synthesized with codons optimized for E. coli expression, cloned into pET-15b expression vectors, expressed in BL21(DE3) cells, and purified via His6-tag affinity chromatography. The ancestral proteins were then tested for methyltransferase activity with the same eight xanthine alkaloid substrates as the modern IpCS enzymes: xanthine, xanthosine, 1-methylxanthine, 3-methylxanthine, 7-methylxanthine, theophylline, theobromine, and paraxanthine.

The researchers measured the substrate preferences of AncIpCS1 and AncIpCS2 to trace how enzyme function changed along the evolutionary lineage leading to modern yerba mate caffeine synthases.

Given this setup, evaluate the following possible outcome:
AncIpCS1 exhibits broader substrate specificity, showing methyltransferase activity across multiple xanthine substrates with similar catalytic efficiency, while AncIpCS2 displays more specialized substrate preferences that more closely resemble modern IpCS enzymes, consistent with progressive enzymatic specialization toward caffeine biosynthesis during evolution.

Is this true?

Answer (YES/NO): NO